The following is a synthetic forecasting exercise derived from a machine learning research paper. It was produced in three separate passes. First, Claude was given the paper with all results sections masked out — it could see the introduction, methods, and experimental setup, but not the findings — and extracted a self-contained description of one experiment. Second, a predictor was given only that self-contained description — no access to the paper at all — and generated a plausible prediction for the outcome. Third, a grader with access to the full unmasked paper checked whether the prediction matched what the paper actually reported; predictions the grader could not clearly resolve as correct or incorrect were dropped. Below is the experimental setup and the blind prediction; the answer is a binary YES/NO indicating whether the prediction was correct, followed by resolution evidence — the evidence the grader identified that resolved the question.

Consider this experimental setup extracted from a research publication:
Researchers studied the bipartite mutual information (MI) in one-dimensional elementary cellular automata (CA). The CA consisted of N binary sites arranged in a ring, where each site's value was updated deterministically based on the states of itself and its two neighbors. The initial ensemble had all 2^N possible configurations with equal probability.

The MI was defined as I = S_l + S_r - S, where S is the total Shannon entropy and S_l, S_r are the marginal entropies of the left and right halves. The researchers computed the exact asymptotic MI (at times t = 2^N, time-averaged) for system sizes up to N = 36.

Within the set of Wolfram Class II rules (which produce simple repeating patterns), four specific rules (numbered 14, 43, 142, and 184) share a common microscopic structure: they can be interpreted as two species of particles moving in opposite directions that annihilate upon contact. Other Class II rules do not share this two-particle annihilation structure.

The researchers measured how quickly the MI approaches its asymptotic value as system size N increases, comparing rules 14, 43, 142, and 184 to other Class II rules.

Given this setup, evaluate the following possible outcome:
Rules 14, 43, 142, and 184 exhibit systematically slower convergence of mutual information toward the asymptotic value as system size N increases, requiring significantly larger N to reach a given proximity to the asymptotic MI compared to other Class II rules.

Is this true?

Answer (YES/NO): YES